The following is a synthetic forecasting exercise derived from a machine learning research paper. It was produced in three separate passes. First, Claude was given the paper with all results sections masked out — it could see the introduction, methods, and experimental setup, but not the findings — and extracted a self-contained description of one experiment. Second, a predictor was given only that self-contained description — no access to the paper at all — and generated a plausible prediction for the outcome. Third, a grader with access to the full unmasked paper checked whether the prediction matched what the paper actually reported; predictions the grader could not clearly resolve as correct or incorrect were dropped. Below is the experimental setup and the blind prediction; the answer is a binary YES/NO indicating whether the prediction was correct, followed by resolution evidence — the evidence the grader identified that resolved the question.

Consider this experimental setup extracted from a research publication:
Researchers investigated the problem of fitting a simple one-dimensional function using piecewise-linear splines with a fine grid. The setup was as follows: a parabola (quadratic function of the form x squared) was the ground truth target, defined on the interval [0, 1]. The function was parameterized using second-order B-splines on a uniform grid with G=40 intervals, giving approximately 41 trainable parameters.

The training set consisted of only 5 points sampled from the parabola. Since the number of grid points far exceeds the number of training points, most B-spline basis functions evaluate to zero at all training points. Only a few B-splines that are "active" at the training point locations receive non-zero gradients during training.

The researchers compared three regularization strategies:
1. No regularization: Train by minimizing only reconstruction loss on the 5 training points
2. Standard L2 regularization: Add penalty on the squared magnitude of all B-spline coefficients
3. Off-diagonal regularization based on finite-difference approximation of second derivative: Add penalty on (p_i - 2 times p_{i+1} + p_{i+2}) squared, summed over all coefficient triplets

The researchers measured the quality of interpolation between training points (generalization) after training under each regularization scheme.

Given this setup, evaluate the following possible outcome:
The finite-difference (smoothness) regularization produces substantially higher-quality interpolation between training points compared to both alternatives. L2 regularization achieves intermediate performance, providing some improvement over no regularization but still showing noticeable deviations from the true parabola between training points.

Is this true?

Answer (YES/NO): NO